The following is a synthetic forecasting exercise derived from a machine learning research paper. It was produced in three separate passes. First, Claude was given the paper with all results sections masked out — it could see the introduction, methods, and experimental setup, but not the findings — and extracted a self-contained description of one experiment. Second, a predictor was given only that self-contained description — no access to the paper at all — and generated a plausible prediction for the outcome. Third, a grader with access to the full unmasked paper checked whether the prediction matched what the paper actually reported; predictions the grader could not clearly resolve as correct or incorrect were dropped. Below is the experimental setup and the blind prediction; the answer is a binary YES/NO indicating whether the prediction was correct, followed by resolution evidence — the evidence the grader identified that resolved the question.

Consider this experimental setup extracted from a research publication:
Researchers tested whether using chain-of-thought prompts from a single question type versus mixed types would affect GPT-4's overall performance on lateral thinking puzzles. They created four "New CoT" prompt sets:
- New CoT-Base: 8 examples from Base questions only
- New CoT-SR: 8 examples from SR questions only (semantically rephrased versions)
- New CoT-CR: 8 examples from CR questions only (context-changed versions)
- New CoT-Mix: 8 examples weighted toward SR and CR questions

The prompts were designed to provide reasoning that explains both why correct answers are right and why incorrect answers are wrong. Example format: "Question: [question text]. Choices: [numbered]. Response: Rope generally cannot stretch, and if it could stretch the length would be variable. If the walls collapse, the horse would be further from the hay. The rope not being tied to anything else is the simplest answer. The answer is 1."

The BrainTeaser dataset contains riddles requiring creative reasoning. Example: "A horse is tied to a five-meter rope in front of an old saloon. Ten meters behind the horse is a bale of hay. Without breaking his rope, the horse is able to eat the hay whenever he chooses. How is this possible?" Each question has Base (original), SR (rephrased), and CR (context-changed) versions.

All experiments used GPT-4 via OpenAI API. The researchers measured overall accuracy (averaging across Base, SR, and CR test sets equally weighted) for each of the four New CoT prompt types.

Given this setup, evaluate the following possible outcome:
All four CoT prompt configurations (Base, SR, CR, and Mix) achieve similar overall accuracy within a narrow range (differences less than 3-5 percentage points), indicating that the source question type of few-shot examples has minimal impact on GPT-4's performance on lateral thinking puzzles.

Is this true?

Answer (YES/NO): NO